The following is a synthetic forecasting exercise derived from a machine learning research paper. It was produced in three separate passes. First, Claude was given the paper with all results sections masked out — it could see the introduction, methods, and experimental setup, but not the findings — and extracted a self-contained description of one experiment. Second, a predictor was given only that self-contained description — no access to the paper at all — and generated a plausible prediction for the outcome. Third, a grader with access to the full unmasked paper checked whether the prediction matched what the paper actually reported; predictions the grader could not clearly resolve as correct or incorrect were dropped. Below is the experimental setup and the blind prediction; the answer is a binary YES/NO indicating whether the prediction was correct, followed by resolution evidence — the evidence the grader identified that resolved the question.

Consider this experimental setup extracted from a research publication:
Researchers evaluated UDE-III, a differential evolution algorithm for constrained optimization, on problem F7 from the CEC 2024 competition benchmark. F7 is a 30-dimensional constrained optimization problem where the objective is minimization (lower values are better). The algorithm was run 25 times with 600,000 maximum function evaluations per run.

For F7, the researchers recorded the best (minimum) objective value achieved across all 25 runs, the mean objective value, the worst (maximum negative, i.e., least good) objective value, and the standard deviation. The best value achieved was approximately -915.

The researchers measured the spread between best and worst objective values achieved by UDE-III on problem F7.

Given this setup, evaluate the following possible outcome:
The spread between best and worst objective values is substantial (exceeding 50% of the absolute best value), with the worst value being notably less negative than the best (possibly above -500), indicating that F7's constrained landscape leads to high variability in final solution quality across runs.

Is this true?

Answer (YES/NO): YES